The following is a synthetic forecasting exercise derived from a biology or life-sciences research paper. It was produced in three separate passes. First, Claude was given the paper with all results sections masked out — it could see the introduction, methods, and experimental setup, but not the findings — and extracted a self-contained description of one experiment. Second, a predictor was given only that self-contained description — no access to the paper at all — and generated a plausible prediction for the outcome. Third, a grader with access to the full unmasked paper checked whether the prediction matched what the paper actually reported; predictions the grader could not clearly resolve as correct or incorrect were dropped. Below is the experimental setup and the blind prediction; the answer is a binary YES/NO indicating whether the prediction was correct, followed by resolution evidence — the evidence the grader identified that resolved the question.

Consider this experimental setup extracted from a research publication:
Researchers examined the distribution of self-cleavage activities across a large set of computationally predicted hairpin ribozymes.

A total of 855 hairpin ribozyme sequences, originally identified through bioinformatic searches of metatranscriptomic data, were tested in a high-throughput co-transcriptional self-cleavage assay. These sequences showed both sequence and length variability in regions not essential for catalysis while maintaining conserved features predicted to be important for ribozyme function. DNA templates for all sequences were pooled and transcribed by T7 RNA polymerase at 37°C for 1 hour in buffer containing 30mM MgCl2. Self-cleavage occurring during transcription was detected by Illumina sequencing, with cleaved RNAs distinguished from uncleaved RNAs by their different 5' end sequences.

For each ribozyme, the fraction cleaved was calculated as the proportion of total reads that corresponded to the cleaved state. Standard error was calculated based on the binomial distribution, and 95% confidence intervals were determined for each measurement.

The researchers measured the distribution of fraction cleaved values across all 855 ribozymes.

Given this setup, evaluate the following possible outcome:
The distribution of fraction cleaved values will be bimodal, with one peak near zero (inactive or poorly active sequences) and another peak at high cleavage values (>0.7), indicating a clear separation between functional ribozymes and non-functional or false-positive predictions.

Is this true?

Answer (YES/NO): YES